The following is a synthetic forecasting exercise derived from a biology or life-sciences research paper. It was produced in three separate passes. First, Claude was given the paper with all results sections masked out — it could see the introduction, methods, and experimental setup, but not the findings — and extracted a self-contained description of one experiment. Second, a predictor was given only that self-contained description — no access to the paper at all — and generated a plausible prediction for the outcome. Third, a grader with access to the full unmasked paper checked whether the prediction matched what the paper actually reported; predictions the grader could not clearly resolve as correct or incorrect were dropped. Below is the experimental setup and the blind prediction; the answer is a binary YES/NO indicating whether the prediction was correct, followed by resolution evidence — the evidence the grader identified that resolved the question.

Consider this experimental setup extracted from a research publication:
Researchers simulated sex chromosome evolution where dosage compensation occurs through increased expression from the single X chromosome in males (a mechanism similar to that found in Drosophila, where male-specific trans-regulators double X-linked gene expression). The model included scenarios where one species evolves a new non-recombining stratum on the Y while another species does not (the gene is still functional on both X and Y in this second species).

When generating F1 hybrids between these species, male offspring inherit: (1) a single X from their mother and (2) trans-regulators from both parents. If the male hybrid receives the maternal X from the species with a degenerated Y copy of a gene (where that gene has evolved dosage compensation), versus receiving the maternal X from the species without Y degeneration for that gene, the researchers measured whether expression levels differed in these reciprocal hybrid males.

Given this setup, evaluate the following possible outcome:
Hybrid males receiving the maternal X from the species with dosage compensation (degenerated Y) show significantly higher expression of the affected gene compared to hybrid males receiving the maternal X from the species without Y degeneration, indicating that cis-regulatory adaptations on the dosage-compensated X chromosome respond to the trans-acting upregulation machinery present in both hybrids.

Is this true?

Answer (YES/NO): NO